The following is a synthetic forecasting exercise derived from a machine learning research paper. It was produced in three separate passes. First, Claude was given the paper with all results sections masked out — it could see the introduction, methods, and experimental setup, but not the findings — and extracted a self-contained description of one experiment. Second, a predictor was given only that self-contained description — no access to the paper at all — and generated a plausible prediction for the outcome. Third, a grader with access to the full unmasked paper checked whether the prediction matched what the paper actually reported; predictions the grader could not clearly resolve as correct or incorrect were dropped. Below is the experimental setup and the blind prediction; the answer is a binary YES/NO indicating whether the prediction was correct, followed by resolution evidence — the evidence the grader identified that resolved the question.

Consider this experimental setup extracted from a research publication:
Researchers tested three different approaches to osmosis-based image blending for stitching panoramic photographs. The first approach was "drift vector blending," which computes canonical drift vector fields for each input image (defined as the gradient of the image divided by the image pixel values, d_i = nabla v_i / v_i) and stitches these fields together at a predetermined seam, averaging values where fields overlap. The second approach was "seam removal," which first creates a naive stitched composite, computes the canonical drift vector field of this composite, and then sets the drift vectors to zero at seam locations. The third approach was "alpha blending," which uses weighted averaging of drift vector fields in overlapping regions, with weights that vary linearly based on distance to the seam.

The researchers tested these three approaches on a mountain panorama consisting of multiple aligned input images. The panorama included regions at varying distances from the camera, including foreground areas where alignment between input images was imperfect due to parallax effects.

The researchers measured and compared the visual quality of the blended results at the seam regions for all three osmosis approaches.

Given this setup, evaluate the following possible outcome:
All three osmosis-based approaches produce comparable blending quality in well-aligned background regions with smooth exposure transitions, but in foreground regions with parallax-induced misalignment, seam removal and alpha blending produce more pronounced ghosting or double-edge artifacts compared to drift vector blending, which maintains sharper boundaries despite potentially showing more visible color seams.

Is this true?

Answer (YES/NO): NO